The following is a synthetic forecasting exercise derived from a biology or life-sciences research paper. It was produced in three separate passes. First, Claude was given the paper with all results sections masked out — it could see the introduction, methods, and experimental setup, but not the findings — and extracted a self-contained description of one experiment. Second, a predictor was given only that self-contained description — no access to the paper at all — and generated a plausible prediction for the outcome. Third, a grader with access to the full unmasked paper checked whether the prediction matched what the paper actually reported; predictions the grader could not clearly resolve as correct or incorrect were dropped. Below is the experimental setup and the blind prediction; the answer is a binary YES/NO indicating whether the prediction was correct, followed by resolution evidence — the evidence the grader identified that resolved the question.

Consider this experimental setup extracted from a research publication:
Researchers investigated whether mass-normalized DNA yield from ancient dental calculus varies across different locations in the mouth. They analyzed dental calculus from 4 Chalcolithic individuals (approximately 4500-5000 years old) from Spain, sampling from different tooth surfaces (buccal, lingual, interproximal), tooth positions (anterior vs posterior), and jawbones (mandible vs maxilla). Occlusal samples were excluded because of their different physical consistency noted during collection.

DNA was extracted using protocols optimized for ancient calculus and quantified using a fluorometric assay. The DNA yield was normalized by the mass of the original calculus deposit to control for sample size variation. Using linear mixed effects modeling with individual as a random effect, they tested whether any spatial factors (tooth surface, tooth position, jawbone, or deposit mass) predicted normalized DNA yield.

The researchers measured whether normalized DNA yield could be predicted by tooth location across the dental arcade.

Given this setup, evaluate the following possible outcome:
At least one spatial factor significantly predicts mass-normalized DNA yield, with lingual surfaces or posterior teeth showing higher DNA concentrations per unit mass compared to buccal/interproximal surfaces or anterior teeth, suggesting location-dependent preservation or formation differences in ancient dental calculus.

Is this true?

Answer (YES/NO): NO